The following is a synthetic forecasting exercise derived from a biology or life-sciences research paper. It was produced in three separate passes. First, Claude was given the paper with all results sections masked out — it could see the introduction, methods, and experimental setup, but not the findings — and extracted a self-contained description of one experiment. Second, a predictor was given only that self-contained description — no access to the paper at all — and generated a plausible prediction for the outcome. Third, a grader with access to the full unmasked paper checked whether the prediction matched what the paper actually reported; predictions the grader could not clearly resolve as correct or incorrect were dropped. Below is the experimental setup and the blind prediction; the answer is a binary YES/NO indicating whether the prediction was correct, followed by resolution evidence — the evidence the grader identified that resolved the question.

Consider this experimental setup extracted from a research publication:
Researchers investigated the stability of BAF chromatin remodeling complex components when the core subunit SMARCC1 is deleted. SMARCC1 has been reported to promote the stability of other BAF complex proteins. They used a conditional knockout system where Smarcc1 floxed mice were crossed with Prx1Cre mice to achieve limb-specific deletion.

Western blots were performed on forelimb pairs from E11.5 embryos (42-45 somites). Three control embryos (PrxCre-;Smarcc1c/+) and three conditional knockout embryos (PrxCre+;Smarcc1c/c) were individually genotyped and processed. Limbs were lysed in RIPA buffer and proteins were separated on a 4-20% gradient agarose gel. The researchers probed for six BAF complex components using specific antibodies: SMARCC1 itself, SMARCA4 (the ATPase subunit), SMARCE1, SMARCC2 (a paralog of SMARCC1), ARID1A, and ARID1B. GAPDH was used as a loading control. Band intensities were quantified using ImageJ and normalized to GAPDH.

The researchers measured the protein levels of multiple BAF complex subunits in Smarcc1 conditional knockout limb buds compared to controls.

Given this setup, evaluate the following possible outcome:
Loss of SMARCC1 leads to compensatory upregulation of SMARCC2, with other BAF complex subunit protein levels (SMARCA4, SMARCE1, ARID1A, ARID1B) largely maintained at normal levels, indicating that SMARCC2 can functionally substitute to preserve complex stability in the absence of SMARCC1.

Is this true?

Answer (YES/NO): NO